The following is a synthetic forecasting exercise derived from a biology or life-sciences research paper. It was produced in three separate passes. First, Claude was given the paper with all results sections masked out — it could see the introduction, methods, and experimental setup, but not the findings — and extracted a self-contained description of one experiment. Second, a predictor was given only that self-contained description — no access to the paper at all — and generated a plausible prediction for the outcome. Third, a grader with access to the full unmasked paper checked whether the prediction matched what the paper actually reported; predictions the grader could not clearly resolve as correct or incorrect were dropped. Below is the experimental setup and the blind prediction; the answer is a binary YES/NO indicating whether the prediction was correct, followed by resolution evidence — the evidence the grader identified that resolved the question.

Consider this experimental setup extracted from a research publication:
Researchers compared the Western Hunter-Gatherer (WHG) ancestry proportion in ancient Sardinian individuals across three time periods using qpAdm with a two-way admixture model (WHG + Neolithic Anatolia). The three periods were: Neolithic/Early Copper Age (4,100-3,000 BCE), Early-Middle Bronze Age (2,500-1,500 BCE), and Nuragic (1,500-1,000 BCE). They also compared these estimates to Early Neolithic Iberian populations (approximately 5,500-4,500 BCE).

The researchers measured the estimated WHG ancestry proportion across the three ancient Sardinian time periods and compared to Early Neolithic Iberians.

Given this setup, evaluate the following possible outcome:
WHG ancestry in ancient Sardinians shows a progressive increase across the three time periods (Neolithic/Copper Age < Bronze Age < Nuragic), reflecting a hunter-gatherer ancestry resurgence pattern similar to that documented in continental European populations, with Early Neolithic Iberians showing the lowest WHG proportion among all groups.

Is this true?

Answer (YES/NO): NO